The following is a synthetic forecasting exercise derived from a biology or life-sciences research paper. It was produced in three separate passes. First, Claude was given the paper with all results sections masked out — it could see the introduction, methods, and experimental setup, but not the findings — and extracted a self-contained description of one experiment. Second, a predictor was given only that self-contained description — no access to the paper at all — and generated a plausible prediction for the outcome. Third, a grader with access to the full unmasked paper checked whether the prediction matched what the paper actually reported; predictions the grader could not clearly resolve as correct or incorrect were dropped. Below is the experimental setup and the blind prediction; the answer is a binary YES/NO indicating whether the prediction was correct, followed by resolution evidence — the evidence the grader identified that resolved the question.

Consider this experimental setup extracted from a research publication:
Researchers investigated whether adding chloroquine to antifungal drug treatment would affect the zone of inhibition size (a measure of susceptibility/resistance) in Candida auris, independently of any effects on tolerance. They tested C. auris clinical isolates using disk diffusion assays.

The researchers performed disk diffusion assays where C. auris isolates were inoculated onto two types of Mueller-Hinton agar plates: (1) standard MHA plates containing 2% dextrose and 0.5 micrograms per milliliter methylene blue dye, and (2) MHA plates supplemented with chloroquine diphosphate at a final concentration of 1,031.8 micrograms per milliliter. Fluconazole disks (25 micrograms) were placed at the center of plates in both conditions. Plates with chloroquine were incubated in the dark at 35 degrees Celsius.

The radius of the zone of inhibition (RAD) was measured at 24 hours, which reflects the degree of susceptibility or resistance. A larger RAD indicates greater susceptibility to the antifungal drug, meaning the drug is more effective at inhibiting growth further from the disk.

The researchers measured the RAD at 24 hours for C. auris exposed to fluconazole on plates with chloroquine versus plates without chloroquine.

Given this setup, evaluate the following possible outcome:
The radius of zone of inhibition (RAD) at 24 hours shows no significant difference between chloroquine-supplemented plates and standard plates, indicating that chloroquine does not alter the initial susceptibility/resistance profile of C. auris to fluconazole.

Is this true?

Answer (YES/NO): NO